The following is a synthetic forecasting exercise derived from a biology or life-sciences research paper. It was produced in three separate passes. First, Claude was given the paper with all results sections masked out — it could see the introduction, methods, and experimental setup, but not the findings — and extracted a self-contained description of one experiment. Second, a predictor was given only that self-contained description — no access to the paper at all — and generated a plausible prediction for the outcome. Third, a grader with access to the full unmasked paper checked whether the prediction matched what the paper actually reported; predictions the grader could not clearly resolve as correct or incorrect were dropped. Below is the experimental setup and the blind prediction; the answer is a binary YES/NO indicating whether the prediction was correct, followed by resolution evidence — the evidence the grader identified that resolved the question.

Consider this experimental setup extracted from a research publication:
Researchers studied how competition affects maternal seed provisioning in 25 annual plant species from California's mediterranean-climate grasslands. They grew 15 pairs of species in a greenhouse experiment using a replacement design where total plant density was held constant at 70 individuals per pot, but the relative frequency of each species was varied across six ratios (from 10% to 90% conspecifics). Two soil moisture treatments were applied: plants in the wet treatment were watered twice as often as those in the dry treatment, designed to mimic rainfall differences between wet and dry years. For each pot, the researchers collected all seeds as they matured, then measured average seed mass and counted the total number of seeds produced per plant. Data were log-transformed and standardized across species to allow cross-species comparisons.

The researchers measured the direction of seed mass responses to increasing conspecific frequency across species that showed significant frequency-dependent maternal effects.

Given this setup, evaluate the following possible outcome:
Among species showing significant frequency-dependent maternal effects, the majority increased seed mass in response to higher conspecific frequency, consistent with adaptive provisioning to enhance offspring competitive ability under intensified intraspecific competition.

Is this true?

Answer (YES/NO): NO